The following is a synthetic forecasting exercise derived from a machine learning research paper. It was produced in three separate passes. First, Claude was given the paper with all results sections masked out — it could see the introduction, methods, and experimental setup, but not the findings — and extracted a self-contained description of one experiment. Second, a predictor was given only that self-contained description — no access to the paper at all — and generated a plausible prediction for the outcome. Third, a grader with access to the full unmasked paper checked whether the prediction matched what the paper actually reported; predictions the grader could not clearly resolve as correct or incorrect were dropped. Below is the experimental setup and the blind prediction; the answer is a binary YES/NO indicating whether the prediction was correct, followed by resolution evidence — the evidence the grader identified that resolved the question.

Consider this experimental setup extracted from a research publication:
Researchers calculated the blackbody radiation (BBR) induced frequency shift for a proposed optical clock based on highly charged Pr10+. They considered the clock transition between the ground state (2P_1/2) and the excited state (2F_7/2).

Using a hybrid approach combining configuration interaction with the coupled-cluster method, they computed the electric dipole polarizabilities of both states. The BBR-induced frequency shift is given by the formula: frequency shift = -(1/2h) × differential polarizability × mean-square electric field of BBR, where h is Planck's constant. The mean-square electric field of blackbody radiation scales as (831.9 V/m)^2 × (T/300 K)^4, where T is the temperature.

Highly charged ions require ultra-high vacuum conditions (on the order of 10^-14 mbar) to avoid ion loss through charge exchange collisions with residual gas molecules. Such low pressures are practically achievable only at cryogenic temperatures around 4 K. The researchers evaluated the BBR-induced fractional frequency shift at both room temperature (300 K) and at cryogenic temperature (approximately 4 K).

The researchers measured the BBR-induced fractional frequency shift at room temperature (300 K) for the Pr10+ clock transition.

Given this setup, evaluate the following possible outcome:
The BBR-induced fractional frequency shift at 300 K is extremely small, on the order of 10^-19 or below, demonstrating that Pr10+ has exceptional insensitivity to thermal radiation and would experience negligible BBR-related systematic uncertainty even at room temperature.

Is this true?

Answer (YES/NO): NO